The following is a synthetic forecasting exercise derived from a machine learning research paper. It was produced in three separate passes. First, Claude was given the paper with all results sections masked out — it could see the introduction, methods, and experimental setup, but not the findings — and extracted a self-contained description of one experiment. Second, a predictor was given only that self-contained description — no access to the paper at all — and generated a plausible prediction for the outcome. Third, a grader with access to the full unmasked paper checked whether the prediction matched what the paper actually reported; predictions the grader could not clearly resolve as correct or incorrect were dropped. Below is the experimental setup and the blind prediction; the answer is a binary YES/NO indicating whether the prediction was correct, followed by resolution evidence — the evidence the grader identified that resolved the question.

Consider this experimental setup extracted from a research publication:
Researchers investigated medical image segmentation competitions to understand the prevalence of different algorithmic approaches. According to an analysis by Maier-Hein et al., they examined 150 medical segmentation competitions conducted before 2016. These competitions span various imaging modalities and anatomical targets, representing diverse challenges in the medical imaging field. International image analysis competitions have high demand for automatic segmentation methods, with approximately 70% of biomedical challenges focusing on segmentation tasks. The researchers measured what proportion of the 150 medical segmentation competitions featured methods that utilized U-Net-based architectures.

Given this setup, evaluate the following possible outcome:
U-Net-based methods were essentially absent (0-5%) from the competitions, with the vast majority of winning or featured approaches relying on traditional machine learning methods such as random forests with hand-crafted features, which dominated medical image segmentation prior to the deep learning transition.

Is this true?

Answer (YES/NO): NO